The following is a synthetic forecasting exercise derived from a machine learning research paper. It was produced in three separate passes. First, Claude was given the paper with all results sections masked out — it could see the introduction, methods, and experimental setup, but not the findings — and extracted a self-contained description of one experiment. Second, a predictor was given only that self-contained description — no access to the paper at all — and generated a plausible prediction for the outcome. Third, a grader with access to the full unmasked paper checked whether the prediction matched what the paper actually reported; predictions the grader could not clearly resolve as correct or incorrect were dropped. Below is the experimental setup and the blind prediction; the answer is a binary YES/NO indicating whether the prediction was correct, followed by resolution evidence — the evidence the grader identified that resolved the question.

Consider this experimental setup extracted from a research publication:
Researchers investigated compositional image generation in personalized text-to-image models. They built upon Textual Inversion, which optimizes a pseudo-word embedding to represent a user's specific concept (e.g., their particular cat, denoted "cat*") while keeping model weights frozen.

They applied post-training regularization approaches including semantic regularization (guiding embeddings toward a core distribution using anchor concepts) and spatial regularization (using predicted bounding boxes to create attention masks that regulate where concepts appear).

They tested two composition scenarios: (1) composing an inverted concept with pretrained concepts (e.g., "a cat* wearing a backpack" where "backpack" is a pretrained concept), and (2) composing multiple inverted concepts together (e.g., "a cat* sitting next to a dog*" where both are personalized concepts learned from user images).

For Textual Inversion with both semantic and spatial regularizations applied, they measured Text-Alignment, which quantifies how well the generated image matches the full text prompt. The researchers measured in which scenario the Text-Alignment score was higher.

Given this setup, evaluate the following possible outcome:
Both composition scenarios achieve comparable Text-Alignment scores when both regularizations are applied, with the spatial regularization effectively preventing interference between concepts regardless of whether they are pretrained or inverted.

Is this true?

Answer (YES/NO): NO